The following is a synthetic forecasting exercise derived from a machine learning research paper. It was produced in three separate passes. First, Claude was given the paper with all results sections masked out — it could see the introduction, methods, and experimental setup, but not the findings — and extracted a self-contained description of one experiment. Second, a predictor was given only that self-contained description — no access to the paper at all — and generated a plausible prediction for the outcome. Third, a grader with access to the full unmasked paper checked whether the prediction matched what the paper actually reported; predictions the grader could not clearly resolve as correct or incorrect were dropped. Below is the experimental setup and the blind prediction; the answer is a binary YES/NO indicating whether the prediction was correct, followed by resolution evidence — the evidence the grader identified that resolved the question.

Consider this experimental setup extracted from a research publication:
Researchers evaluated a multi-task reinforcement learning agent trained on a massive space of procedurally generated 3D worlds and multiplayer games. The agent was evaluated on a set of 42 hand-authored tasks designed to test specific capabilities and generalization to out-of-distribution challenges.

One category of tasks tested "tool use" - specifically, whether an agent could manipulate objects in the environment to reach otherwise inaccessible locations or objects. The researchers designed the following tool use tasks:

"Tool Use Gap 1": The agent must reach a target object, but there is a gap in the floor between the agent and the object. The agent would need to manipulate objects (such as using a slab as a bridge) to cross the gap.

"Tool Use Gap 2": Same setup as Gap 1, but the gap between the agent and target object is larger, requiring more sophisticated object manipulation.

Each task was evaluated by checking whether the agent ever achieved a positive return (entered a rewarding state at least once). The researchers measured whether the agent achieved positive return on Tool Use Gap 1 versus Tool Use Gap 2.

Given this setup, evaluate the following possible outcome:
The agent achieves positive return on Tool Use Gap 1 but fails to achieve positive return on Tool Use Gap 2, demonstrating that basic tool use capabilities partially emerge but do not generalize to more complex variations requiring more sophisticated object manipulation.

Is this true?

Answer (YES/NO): YES